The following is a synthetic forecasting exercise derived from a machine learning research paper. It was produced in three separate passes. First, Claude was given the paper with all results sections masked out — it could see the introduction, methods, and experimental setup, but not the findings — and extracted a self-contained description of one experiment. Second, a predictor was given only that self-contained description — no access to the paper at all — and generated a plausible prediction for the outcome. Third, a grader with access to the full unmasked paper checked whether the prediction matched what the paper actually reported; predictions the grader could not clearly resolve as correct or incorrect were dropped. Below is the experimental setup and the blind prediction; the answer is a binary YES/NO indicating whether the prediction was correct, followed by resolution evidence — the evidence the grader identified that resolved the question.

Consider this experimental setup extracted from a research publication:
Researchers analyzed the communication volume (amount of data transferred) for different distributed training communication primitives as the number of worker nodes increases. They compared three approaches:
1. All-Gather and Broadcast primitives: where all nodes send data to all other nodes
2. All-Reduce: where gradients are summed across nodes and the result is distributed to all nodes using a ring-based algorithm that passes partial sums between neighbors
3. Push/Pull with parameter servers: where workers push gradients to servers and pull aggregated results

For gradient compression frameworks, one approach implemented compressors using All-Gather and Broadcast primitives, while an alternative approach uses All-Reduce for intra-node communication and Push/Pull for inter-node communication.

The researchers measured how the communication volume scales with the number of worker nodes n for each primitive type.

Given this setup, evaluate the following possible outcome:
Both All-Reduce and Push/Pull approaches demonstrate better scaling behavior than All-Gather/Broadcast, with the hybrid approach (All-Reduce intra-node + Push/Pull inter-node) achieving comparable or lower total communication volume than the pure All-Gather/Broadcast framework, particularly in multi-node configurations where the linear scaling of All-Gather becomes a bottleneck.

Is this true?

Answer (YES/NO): YES